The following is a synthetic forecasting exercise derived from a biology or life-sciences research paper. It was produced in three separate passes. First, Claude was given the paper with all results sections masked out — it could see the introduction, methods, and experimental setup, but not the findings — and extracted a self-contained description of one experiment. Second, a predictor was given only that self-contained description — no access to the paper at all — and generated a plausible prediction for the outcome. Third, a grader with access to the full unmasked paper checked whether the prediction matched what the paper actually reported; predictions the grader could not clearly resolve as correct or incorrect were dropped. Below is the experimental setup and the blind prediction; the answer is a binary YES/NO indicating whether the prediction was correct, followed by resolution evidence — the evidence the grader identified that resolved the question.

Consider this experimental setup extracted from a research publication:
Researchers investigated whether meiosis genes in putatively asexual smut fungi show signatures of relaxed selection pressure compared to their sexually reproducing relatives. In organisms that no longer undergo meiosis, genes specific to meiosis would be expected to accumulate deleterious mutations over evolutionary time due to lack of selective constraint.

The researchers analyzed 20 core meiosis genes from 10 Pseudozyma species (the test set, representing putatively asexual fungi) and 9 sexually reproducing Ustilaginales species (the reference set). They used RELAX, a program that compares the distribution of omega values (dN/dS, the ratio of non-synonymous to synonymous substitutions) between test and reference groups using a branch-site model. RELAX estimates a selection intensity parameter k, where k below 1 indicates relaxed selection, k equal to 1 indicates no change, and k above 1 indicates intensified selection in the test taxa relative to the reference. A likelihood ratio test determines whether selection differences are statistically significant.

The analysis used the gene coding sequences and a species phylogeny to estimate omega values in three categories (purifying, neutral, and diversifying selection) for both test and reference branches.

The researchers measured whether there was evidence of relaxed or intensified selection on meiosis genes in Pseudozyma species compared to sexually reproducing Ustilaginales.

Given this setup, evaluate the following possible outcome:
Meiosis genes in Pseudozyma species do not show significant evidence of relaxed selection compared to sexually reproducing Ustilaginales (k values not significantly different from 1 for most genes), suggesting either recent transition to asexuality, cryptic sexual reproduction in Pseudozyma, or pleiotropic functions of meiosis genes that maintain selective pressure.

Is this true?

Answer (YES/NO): NO